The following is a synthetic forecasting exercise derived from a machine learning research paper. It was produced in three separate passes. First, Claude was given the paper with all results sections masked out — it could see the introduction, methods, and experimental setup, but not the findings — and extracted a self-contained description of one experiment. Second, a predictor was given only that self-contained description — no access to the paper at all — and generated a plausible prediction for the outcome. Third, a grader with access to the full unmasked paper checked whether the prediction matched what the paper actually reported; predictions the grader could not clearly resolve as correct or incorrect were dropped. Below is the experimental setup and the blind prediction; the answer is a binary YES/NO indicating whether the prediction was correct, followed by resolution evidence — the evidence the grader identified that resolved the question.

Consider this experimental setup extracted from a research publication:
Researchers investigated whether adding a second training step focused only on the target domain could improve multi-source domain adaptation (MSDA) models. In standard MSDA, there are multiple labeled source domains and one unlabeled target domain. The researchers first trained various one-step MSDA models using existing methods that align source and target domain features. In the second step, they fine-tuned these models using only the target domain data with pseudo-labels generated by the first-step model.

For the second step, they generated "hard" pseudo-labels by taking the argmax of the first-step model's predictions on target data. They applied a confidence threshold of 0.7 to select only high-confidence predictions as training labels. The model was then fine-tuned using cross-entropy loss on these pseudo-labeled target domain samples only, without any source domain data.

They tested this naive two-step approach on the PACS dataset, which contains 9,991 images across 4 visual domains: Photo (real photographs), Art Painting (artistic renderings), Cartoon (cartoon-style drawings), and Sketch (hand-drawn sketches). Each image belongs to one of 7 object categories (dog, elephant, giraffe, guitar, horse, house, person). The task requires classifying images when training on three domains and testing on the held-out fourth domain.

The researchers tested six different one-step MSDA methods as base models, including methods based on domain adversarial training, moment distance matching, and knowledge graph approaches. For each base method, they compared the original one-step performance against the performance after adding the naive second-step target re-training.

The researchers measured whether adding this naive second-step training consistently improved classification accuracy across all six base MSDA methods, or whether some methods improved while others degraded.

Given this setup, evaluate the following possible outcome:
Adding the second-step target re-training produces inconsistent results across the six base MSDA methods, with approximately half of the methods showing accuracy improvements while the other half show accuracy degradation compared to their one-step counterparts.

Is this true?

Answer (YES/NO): NO